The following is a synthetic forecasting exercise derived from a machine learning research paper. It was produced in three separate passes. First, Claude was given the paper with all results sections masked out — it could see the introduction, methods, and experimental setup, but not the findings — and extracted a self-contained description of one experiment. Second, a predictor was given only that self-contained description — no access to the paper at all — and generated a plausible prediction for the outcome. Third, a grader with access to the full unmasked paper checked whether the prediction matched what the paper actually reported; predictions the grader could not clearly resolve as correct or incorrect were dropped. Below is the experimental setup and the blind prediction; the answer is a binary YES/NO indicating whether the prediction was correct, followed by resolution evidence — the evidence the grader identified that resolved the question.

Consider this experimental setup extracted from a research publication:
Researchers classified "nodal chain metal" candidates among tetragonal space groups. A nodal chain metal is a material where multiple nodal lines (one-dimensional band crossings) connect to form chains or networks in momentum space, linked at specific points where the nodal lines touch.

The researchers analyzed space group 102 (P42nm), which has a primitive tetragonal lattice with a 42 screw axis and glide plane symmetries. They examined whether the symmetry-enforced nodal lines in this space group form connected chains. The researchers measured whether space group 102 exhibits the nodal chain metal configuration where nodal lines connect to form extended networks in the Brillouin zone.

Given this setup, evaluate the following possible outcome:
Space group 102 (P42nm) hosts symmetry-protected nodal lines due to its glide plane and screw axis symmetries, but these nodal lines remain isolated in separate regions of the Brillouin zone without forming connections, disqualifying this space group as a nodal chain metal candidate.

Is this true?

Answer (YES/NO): NO